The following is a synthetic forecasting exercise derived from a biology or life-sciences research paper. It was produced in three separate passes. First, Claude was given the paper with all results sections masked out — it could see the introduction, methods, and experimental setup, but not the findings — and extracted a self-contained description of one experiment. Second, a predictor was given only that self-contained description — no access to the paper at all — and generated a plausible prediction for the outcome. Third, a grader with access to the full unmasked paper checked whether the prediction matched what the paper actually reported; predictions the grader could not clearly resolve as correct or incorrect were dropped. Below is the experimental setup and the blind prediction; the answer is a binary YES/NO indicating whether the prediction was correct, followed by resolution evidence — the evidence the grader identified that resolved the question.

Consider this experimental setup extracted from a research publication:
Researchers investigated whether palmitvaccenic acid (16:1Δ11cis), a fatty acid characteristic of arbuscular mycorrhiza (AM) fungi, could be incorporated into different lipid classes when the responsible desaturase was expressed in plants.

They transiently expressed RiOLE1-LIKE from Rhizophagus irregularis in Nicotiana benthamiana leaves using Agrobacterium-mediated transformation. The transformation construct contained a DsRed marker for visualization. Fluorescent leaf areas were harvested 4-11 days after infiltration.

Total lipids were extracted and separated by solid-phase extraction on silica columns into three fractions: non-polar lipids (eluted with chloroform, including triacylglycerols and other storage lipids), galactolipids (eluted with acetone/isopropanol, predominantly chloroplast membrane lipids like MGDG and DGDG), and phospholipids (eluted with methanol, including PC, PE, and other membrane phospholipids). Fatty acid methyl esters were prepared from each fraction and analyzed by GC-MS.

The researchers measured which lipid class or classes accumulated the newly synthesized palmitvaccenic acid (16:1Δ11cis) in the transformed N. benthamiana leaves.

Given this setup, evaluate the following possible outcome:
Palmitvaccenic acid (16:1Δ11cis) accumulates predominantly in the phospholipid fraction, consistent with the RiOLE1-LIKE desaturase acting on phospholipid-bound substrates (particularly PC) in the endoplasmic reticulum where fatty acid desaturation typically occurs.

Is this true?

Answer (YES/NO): NO